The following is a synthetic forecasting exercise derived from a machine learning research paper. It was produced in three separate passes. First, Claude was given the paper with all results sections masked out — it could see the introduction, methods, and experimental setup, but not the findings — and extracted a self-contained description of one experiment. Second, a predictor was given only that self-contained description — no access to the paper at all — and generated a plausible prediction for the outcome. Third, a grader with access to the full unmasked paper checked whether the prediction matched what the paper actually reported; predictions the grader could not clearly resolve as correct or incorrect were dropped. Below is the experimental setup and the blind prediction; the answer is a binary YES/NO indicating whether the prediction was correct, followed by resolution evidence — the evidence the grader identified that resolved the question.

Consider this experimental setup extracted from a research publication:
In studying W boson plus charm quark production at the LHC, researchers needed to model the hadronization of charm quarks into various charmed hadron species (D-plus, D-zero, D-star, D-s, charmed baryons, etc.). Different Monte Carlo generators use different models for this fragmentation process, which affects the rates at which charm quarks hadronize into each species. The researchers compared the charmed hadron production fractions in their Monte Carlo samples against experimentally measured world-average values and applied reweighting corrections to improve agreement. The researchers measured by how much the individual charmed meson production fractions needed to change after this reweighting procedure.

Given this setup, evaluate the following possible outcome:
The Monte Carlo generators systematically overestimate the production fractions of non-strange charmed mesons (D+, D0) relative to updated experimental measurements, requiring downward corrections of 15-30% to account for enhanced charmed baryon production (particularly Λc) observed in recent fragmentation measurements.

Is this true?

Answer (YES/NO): NO